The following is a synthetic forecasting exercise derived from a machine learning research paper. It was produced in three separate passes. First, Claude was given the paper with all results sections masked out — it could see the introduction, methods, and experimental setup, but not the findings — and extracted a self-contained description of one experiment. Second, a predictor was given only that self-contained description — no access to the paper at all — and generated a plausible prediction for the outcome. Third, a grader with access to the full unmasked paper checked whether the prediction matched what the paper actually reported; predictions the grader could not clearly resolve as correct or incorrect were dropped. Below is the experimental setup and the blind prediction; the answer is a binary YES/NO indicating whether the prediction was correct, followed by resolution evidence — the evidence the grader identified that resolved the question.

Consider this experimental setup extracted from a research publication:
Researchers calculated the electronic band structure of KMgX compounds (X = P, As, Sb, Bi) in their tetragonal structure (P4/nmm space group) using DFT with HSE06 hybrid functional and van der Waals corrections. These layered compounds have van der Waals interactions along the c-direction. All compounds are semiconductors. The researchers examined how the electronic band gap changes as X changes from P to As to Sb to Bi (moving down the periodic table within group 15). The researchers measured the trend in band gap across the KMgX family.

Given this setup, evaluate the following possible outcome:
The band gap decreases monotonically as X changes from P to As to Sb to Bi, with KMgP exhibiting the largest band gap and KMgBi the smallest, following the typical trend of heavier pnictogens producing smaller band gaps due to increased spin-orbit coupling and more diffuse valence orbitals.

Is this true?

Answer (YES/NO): YES